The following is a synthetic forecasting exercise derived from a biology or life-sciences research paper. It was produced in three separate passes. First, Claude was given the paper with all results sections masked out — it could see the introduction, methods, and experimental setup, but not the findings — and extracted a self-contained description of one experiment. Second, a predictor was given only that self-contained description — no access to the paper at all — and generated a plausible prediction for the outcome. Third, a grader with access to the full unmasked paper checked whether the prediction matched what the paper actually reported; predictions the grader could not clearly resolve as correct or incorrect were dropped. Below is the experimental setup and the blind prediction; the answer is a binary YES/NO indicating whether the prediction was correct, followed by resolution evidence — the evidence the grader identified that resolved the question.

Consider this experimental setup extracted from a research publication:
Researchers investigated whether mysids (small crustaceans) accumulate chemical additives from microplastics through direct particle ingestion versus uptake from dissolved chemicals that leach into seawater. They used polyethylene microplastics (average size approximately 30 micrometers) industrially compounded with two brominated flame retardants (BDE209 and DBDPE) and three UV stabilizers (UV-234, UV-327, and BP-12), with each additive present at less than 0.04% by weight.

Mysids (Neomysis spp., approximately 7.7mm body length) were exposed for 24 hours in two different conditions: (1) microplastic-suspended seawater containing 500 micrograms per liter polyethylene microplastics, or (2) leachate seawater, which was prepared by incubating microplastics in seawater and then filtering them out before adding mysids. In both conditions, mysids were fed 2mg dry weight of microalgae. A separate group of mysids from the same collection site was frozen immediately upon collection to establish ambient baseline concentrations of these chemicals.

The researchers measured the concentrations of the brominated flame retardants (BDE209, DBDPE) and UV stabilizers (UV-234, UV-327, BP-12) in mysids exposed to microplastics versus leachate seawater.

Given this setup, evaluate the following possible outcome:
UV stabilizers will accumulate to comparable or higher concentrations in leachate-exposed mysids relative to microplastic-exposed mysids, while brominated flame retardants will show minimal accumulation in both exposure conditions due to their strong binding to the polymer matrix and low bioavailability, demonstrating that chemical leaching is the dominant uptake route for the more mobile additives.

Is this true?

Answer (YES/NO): NO